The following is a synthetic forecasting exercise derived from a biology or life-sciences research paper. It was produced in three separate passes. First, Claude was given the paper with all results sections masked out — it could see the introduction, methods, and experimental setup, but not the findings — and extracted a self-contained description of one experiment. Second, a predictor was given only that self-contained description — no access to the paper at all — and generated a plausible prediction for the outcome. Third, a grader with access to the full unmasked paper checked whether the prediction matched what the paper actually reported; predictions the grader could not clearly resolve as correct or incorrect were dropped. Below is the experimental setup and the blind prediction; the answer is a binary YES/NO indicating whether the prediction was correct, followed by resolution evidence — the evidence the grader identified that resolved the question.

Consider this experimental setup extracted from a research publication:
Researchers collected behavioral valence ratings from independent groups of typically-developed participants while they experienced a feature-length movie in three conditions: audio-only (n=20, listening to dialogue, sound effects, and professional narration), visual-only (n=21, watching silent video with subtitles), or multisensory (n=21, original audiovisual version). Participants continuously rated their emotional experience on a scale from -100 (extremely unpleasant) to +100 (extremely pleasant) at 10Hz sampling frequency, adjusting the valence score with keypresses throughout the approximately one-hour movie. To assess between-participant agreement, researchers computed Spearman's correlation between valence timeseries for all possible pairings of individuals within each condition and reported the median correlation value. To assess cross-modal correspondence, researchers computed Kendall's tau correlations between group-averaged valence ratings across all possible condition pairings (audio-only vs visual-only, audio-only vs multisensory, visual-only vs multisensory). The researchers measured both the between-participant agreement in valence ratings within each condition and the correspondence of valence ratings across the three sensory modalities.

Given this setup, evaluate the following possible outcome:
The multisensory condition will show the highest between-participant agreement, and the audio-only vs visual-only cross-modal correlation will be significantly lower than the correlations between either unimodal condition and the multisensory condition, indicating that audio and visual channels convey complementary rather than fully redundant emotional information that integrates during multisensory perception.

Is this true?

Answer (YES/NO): NO